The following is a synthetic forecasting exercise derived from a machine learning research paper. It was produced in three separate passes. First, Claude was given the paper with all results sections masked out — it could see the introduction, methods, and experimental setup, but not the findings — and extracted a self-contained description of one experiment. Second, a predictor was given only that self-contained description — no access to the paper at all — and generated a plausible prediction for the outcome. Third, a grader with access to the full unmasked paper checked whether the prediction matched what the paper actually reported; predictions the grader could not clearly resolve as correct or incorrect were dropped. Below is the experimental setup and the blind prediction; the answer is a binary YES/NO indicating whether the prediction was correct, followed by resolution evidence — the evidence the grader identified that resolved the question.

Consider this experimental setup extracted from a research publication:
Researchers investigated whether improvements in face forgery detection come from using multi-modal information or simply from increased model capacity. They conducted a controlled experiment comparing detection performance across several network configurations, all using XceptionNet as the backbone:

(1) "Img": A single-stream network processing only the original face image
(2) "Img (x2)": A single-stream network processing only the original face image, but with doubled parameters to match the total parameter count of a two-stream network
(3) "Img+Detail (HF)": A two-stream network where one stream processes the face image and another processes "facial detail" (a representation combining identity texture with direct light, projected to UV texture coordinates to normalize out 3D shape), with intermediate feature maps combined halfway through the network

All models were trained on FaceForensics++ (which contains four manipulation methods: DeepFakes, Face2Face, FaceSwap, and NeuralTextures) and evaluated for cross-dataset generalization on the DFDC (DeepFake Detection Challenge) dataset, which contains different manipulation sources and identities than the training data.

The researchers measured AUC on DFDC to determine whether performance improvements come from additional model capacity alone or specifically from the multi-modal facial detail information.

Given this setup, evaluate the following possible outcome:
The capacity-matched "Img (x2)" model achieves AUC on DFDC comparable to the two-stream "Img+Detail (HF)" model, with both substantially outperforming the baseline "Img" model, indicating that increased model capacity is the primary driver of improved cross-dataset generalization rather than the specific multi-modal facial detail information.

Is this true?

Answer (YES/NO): NO